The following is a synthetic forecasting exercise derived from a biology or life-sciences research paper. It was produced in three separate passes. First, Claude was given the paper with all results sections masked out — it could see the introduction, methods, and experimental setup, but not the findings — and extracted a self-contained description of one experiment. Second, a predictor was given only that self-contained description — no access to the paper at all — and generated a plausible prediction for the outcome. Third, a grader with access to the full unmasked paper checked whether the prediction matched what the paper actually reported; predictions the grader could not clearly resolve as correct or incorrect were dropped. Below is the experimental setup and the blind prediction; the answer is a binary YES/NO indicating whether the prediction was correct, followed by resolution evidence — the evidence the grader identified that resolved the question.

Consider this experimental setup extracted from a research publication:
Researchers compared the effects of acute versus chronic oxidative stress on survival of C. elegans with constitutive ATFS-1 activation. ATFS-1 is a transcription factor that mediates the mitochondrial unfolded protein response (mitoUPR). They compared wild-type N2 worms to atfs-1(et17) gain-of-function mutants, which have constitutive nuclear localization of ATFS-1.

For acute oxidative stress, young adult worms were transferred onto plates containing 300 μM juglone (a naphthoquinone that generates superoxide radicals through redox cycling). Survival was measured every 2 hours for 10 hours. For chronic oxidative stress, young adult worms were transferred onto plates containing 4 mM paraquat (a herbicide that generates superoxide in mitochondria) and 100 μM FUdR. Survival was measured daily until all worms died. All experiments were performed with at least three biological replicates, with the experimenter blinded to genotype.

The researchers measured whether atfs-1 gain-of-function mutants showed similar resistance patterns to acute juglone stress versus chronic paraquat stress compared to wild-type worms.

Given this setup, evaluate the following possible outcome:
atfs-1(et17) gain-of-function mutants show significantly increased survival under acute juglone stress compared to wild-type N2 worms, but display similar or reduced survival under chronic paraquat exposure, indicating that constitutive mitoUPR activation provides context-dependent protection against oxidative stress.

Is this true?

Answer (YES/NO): NO